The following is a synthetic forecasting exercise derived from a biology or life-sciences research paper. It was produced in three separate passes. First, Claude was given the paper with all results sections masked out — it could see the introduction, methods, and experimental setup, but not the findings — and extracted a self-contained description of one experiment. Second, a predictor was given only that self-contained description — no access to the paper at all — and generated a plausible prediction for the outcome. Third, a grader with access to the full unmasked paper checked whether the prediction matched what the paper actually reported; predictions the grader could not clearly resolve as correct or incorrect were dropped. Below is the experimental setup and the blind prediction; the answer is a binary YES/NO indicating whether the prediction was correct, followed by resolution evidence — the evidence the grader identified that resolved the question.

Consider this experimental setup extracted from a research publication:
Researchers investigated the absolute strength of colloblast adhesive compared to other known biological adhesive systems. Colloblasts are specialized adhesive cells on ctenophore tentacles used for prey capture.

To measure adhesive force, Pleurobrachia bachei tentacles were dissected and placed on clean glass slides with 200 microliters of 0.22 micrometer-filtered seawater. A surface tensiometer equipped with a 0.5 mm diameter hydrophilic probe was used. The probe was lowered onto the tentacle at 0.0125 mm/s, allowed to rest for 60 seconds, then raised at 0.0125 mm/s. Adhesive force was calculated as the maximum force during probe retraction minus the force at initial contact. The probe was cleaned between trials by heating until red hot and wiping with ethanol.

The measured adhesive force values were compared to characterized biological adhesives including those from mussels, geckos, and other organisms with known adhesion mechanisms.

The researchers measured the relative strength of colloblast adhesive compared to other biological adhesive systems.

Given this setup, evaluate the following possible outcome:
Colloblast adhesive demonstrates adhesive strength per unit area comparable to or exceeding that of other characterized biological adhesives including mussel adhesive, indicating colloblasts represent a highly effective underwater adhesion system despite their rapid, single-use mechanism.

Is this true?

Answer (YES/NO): NO